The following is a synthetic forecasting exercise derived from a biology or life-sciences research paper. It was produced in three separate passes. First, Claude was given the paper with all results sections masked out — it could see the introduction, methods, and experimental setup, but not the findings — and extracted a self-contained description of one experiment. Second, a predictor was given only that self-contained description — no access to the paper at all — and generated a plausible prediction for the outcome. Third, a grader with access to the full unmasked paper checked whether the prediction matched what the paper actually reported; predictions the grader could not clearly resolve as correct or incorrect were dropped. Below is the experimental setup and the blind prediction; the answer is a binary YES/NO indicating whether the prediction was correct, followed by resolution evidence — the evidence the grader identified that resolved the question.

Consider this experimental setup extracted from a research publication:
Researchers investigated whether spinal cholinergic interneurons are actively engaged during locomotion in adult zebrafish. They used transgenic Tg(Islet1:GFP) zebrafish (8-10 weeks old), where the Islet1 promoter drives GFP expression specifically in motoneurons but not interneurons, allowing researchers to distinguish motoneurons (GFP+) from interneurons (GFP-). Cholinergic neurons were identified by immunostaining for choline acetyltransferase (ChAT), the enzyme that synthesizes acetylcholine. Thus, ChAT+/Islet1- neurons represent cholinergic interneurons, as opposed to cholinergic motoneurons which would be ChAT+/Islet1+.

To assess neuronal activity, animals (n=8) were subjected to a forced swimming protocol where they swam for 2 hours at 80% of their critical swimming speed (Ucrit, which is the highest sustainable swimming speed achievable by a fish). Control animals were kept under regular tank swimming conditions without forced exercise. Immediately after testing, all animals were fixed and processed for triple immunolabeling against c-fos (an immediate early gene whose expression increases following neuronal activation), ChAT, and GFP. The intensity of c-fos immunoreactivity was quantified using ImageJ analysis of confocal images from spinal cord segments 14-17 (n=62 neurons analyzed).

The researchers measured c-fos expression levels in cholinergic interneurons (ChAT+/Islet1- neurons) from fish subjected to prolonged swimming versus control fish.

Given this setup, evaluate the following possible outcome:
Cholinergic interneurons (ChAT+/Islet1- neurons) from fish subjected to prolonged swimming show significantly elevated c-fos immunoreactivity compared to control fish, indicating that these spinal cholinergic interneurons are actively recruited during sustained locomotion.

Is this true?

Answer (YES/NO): YES